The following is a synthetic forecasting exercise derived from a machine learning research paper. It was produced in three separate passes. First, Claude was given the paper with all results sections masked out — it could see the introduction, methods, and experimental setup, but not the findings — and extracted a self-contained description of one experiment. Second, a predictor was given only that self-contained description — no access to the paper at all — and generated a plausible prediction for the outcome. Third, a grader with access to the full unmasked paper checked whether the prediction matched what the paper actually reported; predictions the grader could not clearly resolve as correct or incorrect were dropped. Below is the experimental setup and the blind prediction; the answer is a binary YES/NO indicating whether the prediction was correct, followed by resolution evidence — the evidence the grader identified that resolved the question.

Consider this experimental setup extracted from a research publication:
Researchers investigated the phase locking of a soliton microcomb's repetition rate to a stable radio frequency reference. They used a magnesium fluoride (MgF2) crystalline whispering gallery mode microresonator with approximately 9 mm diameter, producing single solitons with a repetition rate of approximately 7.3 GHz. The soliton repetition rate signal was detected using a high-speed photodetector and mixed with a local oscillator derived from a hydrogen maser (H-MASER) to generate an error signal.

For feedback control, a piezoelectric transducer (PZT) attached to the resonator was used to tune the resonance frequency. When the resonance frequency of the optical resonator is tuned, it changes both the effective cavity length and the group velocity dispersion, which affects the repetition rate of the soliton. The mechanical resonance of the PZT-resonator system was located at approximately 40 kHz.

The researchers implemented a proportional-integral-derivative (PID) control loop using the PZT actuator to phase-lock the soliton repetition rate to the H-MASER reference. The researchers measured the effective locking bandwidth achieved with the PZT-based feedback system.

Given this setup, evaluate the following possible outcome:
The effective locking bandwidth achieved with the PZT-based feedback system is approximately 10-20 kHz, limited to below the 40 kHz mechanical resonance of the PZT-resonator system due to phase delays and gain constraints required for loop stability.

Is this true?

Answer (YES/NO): NO